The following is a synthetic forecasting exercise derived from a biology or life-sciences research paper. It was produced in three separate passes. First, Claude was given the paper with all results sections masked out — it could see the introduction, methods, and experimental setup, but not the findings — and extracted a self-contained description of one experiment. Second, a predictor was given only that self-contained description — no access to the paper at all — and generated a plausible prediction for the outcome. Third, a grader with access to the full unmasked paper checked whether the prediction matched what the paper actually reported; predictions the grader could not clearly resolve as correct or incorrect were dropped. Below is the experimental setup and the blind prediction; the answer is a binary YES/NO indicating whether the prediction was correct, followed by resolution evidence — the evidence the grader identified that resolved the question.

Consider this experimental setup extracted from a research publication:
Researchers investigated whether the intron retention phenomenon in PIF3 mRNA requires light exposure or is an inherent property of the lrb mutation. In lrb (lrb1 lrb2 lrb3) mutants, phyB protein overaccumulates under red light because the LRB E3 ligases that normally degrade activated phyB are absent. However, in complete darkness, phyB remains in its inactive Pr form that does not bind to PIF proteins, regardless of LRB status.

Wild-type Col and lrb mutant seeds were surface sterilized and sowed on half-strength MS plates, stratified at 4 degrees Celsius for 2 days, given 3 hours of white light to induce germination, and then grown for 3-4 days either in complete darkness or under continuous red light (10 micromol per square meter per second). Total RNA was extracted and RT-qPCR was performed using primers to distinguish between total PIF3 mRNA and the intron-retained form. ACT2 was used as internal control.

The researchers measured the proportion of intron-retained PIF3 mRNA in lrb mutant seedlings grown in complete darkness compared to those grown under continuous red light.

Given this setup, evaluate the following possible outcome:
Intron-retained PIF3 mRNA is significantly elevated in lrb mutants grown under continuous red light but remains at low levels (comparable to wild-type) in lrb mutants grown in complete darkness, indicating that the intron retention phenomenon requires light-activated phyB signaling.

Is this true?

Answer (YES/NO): YES